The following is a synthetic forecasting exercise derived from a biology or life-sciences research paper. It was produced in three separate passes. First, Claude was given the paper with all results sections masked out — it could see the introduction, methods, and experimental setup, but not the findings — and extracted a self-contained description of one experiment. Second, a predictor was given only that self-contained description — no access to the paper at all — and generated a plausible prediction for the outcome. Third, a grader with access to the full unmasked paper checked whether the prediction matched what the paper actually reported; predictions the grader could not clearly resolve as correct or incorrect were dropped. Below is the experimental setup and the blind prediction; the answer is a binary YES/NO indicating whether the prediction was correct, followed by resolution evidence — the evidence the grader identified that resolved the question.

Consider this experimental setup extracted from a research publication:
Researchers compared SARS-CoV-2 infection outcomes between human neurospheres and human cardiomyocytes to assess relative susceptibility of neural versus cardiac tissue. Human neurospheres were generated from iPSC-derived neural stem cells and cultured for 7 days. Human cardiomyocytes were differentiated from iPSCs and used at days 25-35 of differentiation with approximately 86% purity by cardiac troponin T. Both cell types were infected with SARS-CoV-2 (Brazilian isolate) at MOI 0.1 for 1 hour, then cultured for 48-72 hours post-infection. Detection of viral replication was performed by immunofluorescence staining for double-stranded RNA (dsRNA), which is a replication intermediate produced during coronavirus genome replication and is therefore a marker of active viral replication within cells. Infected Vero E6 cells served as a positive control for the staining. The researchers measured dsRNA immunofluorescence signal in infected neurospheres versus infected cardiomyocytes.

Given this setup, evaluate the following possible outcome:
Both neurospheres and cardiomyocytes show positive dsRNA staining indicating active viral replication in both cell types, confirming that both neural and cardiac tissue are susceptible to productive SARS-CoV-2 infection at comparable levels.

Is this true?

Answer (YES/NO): NO